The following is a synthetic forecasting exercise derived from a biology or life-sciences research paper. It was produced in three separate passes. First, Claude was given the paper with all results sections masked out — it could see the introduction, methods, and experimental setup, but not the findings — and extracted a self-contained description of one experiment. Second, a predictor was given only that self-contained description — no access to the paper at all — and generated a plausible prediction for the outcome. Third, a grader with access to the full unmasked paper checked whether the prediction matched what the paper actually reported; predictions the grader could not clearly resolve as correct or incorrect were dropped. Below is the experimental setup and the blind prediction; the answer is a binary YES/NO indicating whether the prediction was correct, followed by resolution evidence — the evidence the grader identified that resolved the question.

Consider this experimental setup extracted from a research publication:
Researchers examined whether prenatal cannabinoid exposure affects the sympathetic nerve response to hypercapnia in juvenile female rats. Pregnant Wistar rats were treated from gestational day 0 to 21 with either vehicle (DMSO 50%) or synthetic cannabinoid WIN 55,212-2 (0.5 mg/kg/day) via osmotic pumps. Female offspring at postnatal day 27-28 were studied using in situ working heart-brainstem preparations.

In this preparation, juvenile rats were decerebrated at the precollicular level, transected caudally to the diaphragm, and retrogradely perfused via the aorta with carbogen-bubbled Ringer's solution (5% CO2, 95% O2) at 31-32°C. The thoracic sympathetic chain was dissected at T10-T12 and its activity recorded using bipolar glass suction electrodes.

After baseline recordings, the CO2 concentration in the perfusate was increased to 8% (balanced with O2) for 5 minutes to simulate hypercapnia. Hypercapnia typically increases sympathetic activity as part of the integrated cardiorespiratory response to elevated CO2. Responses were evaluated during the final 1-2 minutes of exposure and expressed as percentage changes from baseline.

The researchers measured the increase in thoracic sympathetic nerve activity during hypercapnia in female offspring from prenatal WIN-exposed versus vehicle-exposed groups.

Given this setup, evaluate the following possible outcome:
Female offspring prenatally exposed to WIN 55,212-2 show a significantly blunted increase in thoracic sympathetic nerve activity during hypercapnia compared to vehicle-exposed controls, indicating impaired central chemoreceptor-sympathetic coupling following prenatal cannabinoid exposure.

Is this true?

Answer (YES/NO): NO